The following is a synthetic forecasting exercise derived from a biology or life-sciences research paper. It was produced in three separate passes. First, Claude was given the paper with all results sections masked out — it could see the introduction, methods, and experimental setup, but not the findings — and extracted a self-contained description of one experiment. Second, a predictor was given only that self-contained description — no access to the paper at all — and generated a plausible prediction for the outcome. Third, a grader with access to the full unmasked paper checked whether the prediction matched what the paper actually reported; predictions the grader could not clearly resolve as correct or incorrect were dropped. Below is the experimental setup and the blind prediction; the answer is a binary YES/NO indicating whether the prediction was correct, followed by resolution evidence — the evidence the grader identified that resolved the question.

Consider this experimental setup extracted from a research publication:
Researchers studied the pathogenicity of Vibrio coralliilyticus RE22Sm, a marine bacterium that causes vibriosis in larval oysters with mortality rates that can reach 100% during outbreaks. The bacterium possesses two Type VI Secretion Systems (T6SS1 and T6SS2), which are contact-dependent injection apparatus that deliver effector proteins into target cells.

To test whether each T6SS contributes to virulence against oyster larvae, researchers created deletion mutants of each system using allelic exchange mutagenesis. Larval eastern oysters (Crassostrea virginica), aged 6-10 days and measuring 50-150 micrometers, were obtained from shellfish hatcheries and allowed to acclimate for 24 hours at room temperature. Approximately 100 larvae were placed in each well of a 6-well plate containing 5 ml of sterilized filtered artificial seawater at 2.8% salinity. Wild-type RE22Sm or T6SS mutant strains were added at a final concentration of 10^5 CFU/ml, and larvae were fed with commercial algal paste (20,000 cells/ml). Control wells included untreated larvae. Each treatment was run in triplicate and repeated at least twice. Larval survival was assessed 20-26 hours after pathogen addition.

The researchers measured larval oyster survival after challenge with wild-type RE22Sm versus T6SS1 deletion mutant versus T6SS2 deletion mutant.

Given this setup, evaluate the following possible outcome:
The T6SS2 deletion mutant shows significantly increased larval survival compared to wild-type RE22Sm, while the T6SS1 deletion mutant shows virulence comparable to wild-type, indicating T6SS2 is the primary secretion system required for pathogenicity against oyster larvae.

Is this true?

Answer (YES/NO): NO